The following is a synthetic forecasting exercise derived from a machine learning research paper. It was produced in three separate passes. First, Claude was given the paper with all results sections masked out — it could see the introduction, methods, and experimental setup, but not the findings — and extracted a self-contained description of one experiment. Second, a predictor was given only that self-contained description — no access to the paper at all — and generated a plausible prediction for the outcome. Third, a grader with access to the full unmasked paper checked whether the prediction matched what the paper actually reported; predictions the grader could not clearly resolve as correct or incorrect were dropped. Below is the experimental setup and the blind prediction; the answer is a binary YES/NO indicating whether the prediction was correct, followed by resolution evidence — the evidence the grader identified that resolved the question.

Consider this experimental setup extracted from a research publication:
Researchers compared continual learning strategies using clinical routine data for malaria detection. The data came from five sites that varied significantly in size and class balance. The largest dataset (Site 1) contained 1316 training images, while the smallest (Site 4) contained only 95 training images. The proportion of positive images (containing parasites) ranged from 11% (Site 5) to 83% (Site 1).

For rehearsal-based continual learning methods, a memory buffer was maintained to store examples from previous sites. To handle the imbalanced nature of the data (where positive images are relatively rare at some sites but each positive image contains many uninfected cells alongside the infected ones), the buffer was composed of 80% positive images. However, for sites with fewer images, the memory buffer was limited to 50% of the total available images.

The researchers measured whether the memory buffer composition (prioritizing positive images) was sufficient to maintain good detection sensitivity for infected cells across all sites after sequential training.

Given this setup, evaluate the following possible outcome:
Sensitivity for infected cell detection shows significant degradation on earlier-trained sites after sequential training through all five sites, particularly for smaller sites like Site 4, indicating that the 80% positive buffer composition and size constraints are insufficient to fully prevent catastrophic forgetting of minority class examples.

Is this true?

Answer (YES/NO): NO